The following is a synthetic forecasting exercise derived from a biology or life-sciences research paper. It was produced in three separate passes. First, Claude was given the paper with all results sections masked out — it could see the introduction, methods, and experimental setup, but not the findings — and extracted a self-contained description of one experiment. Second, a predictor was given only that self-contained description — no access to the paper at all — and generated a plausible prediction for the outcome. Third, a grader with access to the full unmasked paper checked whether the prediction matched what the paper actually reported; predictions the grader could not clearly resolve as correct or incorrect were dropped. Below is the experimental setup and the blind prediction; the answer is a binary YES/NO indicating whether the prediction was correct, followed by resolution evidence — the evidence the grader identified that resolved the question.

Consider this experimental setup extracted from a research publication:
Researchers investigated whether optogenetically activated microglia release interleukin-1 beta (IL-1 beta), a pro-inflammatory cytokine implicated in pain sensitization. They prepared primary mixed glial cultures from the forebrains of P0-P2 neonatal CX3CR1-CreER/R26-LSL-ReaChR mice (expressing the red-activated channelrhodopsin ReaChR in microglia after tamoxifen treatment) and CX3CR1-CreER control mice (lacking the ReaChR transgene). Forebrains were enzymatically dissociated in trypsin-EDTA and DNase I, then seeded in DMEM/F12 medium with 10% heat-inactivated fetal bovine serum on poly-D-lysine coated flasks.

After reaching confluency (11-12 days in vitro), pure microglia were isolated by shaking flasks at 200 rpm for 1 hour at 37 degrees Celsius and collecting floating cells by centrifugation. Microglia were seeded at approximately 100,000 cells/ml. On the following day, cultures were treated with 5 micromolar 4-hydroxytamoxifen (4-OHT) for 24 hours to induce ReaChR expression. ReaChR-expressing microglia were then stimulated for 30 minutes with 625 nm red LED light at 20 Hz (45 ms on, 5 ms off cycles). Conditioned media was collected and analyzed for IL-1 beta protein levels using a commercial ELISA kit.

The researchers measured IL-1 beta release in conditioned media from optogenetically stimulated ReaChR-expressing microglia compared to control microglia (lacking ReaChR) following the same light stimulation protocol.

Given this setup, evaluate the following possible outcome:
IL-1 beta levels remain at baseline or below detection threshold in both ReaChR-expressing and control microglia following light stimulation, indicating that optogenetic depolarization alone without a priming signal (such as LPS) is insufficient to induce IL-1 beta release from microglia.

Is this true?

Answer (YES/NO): NO